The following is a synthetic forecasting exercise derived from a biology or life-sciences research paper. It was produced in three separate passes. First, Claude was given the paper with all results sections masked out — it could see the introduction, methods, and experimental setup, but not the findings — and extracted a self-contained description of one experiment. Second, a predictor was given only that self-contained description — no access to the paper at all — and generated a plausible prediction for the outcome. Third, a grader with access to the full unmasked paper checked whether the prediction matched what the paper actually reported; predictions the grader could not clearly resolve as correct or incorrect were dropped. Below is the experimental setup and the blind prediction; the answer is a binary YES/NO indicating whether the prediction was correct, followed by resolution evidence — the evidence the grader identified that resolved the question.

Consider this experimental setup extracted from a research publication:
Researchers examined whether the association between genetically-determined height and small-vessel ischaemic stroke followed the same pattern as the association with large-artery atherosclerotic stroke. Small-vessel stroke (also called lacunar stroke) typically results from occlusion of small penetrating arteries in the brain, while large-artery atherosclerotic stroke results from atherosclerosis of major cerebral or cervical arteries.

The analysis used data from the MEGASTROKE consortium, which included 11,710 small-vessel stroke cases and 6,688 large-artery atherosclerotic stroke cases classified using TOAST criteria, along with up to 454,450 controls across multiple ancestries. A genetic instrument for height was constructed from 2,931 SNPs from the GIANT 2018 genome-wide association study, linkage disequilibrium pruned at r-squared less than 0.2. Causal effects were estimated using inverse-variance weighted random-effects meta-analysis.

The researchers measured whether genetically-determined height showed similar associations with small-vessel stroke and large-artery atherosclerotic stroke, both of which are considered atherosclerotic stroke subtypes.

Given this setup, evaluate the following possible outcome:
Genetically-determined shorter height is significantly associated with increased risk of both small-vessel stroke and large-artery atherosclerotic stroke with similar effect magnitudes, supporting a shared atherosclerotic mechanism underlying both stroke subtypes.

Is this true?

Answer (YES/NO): YES